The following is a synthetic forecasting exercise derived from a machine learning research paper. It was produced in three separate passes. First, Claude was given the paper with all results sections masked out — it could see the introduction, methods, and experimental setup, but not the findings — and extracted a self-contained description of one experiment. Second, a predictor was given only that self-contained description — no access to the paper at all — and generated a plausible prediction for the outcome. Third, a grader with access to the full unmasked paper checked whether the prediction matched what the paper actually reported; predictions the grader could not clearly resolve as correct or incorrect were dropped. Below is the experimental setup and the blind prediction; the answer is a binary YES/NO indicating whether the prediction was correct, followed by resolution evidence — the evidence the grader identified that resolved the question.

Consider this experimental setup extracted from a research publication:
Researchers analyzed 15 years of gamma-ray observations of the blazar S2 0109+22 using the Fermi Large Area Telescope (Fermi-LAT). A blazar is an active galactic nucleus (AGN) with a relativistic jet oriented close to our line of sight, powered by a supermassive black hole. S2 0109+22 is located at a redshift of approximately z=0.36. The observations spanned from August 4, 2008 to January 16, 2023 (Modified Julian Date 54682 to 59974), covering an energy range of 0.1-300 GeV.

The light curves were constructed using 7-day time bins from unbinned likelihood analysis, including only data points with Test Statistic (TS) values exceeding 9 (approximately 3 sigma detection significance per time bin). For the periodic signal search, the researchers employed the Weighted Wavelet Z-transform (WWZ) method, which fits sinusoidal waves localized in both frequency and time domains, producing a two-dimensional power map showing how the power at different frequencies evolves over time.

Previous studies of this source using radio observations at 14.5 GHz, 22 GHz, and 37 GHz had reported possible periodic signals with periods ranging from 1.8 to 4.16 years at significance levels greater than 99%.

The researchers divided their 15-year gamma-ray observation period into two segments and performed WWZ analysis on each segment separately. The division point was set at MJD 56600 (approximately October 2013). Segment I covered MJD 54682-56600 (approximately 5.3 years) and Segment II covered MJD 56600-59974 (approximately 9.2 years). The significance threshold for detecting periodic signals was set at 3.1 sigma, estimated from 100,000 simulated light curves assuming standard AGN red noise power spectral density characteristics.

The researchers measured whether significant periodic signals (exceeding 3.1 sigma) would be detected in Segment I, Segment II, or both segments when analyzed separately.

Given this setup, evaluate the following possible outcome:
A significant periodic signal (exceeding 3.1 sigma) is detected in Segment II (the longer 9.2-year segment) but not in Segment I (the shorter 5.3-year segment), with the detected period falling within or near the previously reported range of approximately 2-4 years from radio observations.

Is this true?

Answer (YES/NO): NO